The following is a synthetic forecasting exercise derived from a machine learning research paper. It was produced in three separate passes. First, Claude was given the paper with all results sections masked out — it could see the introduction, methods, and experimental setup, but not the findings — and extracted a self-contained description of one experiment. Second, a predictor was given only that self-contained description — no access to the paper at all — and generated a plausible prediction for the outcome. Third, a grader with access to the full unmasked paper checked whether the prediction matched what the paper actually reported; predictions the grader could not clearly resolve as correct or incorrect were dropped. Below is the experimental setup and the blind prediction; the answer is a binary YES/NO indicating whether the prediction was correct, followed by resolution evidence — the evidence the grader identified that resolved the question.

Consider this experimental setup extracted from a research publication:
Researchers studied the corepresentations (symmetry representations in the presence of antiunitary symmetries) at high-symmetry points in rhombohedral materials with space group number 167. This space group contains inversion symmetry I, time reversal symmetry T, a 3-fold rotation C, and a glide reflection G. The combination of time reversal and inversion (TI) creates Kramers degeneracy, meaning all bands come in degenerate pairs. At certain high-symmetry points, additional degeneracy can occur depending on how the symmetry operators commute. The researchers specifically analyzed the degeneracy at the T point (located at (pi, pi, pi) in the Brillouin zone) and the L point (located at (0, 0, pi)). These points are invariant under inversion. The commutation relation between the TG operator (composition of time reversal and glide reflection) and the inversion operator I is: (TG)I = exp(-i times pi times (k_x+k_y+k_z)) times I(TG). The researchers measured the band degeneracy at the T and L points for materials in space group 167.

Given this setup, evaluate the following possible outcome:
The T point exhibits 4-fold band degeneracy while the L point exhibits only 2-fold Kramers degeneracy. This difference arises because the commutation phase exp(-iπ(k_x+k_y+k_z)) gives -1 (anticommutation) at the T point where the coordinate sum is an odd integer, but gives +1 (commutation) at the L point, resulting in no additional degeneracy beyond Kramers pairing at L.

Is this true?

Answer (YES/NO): NO